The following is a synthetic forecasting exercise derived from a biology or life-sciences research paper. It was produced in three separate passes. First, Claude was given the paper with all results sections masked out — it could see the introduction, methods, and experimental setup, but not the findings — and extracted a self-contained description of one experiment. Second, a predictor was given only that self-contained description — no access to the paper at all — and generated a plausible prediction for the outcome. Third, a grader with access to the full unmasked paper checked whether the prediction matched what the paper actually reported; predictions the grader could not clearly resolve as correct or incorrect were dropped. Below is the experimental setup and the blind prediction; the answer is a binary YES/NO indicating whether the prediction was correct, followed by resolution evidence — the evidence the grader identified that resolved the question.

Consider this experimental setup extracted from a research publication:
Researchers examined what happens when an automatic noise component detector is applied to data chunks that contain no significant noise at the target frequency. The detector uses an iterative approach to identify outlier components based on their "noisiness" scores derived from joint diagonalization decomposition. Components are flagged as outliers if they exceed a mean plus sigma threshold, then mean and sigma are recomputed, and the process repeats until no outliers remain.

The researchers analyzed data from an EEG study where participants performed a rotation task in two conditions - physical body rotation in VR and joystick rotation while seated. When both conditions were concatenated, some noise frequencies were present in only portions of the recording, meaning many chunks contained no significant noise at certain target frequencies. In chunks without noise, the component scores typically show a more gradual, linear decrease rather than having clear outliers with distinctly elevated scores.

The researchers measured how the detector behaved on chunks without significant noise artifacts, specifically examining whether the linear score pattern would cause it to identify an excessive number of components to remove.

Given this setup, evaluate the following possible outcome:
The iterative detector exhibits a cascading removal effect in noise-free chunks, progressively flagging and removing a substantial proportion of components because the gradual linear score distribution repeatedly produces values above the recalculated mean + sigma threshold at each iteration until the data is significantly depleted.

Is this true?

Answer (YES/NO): YES